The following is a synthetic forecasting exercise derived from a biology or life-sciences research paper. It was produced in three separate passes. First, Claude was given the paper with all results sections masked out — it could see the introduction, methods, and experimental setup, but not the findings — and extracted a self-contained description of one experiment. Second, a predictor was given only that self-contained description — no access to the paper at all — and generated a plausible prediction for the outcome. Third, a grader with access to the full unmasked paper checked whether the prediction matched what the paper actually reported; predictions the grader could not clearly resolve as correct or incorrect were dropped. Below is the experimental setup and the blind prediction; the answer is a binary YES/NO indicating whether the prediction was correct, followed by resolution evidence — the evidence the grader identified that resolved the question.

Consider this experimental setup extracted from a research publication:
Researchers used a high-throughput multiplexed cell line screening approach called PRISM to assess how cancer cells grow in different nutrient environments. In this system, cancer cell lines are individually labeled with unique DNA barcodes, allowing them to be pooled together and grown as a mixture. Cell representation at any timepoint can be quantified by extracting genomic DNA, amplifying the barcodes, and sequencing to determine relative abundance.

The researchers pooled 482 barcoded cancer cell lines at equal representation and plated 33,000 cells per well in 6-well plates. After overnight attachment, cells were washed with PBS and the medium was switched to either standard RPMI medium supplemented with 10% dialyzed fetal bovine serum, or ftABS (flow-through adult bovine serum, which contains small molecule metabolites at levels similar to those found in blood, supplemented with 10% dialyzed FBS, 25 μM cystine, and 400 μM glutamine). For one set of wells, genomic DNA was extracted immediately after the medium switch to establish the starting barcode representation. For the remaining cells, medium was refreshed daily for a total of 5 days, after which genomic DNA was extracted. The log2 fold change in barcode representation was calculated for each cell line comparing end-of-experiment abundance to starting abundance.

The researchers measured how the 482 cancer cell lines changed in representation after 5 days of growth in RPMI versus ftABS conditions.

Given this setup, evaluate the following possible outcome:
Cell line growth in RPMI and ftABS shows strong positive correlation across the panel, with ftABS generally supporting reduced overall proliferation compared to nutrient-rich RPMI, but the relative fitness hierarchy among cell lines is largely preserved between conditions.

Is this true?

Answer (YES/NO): NO